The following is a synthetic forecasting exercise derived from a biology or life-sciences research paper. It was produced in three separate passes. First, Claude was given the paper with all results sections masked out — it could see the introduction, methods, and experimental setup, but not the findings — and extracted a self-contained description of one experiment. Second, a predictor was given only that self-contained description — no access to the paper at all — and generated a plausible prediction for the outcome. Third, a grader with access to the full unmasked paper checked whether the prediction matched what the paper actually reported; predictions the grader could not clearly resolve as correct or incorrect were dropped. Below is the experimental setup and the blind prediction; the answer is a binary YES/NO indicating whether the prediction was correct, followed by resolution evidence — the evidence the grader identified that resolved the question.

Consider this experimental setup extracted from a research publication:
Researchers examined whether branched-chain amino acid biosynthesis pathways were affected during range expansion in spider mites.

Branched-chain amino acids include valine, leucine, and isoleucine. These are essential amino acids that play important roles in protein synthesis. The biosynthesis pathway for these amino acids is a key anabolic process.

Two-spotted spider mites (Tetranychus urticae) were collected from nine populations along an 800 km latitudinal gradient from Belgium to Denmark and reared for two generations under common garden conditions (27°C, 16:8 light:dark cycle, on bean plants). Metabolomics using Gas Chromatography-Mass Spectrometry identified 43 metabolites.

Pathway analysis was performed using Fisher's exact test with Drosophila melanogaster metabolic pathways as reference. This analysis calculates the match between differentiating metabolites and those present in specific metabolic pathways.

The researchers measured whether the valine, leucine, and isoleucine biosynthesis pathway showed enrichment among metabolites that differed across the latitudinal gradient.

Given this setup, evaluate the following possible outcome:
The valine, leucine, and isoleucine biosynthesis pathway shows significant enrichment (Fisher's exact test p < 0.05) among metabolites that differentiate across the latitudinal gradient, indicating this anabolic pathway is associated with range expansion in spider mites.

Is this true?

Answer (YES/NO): YES